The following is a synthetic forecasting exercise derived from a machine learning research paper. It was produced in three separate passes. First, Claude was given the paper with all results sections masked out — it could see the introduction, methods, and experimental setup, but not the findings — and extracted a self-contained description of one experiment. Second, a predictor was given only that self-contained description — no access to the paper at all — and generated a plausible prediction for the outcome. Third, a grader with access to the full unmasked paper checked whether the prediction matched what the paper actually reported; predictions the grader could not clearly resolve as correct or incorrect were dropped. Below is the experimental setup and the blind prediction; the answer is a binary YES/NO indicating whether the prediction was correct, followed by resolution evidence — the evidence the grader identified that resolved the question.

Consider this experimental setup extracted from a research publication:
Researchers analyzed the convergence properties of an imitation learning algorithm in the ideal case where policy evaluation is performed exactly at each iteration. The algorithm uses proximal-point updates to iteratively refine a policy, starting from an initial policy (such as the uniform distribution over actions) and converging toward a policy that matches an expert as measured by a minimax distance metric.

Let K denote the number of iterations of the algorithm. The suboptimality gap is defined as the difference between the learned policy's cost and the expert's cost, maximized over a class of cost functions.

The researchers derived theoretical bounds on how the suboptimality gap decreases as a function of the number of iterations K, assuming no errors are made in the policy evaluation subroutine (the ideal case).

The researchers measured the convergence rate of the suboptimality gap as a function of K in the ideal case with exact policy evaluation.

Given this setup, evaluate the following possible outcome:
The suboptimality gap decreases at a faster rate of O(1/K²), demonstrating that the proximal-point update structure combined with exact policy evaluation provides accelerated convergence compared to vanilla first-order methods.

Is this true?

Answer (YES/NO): NO